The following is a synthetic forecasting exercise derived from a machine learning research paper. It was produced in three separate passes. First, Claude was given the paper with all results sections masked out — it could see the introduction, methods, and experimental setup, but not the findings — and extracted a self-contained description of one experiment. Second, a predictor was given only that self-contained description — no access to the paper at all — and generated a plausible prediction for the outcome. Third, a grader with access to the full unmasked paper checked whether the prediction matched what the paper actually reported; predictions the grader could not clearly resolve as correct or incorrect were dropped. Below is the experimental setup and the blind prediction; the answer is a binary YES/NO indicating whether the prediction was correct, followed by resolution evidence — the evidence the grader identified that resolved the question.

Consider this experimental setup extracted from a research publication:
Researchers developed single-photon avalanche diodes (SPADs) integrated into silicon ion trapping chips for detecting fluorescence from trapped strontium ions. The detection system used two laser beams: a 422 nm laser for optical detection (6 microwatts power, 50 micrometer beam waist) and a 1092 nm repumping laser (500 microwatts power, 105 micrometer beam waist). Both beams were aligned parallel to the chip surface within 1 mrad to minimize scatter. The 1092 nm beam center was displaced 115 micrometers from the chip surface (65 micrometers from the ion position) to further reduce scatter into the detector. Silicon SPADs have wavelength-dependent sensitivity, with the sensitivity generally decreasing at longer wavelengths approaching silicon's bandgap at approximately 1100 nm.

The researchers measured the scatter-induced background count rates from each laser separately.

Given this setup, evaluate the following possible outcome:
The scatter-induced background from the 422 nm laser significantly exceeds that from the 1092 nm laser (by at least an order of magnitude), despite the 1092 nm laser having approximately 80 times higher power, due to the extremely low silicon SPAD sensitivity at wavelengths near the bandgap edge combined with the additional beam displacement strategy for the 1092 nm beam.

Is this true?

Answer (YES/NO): NO